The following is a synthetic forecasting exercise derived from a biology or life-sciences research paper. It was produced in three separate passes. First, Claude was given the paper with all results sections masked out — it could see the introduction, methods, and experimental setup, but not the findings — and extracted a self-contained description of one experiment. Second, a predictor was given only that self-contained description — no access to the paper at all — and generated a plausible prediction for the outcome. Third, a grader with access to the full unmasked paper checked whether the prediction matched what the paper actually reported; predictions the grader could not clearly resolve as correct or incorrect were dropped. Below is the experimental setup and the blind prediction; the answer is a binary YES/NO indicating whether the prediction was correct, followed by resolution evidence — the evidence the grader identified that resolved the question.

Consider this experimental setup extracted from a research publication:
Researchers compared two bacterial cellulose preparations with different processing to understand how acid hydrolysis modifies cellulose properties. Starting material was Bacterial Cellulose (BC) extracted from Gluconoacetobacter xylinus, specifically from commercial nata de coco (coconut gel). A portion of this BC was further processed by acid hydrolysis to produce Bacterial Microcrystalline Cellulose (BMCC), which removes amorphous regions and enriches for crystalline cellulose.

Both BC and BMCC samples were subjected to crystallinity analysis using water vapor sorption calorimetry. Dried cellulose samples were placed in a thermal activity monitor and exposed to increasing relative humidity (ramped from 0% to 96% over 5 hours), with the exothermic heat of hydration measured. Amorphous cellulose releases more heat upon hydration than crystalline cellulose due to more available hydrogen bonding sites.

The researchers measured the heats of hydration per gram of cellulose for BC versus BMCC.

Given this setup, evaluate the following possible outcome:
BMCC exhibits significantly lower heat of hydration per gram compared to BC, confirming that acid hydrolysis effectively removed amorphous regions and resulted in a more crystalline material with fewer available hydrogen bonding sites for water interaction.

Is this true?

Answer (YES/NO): YES